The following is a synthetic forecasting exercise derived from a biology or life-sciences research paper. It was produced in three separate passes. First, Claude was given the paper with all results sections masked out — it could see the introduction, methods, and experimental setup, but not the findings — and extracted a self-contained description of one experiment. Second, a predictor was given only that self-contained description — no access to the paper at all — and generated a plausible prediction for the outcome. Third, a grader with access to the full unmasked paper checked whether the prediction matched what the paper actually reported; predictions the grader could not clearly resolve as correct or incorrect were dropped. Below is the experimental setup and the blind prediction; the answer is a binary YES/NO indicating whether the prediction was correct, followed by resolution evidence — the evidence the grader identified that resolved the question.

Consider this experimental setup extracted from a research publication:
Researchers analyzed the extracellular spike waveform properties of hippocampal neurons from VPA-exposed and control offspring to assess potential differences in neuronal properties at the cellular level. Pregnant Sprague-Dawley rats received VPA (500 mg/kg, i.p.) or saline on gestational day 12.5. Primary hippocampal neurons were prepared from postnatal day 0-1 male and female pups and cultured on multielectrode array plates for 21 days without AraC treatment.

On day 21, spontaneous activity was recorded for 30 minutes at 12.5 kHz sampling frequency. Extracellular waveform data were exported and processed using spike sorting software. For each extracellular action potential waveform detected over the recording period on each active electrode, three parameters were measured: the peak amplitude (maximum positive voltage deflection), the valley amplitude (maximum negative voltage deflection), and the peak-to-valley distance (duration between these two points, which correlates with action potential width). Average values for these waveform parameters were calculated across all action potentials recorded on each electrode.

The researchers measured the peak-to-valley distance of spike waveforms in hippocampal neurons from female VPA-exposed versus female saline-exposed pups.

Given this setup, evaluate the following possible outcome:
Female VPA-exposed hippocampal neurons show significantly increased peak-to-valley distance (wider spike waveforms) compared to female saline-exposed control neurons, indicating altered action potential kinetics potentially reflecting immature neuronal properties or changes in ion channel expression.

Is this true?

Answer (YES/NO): NO